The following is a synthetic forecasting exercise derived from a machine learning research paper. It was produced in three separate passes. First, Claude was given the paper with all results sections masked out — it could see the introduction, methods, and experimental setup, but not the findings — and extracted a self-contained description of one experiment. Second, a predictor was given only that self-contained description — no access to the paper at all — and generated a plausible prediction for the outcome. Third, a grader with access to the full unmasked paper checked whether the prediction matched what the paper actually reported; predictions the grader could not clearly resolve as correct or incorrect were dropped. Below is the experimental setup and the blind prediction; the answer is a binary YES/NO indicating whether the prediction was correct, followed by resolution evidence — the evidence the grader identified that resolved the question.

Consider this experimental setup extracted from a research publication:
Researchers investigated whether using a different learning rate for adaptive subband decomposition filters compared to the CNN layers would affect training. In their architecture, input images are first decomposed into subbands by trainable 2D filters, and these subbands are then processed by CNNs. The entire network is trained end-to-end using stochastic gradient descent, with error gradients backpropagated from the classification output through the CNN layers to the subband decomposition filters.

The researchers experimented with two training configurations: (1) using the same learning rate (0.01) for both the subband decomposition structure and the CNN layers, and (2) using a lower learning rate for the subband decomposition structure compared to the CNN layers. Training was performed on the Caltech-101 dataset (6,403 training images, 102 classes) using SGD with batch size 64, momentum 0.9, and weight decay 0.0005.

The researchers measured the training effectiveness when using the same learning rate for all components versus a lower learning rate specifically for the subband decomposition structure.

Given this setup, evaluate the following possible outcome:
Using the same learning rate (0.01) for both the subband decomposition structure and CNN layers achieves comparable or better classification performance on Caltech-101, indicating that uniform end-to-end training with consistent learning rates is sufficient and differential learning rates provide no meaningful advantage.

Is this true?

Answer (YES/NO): NO